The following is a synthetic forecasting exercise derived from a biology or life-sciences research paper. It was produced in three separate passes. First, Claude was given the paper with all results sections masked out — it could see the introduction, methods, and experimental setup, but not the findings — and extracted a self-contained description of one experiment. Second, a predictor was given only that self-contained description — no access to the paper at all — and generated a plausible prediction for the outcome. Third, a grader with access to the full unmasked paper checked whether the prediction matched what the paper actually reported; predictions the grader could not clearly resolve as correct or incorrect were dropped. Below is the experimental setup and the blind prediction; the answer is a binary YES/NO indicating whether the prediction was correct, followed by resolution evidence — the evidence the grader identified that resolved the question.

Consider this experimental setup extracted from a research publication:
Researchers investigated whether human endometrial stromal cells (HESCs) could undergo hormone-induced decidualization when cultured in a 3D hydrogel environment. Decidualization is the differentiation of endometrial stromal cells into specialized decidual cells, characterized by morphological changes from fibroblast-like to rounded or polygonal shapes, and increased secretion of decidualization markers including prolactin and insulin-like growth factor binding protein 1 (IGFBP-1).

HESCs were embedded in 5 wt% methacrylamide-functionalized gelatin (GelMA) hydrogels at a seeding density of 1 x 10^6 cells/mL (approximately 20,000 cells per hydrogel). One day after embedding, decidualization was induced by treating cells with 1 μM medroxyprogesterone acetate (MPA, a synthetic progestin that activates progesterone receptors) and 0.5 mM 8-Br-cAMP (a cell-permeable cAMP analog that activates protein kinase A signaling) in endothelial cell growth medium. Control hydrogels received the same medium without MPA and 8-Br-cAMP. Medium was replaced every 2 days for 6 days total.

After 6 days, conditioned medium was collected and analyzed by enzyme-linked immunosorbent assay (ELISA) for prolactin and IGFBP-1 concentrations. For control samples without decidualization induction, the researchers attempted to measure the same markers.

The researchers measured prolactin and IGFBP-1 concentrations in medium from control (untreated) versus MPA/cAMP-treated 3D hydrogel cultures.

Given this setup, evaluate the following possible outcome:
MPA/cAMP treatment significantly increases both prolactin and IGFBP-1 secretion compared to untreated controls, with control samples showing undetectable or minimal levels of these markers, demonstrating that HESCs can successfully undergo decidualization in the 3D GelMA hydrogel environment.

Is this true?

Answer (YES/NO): YES